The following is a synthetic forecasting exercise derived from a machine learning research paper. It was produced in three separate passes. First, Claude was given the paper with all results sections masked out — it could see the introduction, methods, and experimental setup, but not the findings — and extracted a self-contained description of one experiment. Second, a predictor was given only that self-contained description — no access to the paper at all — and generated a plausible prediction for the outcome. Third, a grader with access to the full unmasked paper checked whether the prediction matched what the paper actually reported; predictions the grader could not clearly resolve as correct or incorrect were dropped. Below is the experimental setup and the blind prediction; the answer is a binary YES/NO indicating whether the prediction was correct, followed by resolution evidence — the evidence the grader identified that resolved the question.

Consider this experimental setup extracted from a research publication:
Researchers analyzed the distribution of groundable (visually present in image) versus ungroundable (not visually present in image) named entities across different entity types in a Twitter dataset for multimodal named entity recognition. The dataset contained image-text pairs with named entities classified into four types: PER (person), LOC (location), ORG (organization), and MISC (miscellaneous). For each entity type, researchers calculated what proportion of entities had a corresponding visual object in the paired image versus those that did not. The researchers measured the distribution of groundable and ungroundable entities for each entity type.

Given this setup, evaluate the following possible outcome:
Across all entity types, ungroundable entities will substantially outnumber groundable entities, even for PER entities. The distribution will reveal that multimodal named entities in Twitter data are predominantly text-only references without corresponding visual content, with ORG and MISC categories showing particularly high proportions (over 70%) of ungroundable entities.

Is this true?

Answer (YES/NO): NO